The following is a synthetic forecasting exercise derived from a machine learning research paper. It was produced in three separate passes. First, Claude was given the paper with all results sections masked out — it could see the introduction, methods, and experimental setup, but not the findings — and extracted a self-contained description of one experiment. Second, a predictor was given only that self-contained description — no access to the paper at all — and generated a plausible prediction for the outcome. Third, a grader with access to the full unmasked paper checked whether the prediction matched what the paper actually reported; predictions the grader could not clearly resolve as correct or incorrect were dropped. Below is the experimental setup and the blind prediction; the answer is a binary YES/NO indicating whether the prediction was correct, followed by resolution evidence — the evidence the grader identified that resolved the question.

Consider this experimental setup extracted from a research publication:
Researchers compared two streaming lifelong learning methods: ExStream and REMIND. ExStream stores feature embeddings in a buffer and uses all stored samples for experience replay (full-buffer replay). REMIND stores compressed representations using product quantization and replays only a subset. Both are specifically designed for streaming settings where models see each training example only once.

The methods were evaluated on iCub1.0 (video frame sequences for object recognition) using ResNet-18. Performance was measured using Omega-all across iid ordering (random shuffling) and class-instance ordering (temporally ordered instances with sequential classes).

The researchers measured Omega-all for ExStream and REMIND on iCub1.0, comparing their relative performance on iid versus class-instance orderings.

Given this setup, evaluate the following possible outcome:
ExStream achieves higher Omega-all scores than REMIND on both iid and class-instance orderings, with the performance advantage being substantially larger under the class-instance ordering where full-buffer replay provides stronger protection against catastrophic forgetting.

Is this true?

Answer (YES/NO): NO